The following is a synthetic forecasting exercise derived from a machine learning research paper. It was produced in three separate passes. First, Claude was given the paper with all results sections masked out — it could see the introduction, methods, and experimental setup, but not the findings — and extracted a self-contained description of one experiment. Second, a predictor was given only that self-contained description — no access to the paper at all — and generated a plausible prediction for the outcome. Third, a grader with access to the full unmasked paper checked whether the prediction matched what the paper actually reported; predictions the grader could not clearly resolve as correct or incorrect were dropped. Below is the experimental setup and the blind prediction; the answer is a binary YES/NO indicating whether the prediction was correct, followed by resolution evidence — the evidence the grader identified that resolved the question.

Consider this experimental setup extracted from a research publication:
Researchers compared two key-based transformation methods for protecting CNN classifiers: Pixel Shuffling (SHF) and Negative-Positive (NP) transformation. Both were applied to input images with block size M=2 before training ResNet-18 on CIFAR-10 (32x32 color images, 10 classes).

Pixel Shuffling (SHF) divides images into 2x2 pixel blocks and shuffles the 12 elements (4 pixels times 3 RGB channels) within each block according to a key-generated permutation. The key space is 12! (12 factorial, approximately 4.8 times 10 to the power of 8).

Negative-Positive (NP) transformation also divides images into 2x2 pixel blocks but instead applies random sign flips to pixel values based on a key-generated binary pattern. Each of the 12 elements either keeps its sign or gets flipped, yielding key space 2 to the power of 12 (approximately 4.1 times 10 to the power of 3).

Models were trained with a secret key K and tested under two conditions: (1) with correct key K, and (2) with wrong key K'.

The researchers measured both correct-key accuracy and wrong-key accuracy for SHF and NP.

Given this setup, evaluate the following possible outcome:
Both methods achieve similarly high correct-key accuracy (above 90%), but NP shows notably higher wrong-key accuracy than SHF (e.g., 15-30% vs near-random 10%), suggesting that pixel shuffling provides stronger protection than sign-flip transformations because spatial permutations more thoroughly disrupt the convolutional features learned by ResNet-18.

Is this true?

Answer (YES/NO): NO